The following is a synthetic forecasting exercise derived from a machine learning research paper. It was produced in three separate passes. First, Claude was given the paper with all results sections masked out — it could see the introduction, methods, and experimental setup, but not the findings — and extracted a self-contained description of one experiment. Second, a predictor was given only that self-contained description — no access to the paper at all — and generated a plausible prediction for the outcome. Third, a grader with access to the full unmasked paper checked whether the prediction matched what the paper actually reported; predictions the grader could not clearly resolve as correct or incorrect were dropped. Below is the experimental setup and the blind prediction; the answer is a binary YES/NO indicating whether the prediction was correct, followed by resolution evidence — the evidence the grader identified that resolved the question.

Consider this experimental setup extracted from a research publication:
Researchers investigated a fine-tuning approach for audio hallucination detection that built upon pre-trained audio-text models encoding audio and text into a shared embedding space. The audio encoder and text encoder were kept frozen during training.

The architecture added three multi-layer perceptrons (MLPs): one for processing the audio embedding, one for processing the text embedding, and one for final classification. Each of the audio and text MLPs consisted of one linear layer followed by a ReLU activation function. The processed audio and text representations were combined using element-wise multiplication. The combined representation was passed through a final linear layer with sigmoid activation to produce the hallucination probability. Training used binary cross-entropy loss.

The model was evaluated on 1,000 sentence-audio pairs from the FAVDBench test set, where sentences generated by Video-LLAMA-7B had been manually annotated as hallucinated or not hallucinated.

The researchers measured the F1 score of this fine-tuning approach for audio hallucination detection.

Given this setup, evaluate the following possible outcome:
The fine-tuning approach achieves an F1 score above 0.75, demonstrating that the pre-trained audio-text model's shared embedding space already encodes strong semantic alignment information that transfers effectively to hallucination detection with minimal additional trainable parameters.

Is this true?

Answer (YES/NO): YES